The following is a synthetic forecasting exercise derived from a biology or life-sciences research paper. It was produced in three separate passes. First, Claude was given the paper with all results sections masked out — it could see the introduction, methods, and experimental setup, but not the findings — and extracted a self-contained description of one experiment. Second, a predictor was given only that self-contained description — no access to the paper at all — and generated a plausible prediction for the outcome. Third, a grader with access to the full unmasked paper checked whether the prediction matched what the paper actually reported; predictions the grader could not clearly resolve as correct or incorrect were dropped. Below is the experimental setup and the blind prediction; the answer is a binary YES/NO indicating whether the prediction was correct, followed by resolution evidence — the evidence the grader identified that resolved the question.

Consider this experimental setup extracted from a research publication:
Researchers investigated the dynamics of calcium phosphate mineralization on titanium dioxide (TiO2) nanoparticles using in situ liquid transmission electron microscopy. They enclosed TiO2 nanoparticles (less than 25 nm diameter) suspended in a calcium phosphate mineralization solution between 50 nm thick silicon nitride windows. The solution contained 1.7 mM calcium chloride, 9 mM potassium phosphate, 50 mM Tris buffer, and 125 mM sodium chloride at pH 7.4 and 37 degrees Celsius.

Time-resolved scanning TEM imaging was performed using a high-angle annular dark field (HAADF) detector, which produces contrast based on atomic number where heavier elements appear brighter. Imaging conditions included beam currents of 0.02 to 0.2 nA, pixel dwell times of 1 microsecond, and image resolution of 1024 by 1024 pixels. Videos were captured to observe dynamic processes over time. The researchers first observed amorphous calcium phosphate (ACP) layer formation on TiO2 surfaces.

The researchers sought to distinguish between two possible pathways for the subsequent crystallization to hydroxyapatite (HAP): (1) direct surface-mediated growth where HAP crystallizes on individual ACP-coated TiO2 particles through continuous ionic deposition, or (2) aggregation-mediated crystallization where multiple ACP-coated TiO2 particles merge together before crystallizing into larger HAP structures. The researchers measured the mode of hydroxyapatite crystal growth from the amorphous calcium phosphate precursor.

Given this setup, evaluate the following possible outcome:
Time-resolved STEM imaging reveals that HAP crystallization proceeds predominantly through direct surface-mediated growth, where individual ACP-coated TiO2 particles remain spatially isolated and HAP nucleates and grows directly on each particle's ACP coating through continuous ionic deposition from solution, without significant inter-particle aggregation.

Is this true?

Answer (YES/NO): NO